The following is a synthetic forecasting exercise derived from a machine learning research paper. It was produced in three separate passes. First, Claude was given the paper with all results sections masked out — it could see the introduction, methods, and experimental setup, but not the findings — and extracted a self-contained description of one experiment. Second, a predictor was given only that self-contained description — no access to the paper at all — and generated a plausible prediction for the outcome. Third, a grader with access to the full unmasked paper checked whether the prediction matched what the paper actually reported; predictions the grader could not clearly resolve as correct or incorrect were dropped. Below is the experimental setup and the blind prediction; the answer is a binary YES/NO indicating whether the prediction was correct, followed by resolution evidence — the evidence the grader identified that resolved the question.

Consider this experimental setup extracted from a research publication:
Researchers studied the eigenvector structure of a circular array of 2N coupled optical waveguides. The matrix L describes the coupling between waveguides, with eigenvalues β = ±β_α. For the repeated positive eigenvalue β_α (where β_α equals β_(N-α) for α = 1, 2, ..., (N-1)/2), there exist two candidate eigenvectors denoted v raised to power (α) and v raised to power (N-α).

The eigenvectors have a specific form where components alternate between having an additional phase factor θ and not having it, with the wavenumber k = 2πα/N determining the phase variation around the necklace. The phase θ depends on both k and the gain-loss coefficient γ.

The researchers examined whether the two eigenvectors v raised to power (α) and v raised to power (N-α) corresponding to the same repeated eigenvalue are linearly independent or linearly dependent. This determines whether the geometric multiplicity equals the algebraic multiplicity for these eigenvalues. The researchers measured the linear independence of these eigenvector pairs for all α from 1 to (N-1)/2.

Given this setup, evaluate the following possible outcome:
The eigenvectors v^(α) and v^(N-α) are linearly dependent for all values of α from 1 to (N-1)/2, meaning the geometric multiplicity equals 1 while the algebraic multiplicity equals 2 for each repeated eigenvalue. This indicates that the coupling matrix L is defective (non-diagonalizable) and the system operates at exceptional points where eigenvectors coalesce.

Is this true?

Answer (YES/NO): NO